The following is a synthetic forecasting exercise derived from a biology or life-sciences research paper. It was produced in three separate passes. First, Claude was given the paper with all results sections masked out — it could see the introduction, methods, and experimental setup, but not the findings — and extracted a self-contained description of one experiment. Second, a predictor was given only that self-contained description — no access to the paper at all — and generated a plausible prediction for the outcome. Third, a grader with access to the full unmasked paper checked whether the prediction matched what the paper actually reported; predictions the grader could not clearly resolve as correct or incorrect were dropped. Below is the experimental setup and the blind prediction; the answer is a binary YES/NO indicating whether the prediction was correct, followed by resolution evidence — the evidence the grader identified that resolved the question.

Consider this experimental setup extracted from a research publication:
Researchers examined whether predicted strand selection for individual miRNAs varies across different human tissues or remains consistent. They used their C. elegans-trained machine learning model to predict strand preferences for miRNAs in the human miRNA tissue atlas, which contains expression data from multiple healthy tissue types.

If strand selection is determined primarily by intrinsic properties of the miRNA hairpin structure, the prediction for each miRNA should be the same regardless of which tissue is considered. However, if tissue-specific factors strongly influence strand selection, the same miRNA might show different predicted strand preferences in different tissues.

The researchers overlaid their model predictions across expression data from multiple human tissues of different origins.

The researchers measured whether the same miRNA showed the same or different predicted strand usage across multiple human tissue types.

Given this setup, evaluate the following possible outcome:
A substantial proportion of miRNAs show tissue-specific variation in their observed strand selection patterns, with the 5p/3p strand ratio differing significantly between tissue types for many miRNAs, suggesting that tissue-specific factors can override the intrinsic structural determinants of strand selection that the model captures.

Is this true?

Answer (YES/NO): NO